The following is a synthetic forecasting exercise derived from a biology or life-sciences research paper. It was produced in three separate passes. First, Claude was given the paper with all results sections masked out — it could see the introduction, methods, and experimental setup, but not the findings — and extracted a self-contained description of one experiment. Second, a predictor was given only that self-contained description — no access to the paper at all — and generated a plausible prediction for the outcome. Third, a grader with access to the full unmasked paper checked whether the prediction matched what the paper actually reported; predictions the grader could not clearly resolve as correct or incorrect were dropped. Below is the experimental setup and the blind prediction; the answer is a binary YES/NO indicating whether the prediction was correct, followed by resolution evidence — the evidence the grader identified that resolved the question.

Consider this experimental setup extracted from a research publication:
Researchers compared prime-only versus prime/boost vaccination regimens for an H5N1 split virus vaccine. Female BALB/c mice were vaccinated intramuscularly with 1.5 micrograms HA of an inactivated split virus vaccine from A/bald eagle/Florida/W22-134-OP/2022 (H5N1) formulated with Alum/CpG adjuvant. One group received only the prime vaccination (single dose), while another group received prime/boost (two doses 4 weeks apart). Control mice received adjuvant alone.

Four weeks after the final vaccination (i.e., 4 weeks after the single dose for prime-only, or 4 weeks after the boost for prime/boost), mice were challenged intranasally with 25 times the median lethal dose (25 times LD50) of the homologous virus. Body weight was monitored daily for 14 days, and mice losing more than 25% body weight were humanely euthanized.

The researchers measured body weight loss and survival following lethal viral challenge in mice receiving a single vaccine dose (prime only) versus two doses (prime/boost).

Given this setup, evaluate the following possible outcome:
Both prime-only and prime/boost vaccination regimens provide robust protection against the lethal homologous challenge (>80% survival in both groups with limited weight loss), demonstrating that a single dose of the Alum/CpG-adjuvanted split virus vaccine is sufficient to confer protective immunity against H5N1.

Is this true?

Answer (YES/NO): NO